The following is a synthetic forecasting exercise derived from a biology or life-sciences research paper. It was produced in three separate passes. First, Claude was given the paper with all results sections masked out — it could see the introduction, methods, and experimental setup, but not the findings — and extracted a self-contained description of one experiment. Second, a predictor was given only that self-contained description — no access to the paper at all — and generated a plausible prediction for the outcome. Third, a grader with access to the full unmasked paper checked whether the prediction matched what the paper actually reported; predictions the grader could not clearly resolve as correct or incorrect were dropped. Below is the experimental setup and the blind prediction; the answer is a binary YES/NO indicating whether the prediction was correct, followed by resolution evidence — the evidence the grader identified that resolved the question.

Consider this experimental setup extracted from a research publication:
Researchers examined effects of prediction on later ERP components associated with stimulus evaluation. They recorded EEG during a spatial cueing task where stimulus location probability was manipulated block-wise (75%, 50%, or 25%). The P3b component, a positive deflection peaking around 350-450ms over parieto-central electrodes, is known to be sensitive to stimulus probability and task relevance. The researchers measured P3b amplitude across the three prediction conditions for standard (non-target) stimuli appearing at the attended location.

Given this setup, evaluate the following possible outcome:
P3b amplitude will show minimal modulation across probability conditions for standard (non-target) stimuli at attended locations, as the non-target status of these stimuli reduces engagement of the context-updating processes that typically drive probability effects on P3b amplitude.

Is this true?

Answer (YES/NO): NO